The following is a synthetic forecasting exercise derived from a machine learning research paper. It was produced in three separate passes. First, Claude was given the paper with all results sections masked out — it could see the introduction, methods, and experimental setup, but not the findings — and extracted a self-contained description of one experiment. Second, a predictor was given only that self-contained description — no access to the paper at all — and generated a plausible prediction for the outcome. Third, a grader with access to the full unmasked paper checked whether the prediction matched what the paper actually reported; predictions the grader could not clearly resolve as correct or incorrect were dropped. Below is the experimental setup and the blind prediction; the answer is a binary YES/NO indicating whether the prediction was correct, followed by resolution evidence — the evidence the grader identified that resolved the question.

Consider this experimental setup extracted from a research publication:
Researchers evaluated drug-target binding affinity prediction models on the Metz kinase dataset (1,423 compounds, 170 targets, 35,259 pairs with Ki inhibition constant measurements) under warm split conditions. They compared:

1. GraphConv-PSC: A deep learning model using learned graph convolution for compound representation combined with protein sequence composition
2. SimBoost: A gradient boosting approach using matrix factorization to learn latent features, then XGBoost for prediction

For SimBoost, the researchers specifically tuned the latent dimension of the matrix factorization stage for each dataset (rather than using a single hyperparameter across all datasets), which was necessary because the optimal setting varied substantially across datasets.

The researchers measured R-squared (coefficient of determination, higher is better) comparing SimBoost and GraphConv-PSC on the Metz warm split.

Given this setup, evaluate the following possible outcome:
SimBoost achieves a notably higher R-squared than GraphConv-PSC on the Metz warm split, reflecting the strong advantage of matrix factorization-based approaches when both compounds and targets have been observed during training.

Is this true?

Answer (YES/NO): YES